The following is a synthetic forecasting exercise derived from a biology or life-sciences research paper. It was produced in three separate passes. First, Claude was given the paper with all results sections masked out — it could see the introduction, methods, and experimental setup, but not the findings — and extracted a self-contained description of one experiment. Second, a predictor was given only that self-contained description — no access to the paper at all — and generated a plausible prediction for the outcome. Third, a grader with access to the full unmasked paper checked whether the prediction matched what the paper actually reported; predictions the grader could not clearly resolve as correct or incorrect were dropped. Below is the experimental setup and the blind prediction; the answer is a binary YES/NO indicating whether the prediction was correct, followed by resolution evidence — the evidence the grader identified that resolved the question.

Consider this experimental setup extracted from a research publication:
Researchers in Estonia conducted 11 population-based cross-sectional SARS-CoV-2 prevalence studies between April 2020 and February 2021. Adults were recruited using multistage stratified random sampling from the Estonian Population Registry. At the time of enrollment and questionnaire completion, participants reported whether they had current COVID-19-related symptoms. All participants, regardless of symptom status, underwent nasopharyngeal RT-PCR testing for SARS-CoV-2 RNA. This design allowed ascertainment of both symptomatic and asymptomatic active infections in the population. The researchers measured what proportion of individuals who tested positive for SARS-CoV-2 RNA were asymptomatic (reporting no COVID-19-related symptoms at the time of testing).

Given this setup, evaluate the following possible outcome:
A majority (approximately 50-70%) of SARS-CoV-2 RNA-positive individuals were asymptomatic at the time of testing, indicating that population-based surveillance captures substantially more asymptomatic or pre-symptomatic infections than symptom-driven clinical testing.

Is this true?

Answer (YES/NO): NO